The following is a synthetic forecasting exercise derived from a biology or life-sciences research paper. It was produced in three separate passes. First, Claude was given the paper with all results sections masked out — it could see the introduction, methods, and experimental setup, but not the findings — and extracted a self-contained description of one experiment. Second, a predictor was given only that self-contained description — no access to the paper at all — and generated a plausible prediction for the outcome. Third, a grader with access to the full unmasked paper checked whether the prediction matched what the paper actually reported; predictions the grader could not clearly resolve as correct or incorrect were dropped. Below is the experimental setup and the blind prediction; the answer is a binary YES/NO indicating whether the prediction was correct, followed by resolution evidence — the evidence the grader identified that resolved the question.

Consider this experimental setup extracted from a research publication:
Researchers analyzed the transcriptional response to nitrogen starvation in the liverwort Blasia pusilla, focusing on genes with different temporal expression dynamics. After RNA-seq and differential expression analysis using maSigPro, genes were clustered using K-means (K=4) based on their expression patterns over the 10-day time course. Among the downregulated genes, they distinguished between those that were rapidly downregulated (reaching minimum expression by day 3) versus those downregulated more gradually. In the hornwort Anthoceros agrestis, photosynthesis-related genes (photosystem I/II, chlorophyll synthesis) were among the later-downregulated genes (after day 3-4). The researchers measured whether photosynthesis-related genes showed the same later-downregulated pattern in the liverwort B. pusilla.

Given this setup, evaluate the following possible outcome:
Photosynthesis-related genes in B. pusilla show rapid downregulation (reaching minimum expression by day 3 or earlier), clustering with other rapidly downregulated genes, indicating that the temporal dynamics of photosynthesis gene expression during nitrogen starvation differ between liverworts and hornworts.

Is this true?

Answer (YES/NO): YES